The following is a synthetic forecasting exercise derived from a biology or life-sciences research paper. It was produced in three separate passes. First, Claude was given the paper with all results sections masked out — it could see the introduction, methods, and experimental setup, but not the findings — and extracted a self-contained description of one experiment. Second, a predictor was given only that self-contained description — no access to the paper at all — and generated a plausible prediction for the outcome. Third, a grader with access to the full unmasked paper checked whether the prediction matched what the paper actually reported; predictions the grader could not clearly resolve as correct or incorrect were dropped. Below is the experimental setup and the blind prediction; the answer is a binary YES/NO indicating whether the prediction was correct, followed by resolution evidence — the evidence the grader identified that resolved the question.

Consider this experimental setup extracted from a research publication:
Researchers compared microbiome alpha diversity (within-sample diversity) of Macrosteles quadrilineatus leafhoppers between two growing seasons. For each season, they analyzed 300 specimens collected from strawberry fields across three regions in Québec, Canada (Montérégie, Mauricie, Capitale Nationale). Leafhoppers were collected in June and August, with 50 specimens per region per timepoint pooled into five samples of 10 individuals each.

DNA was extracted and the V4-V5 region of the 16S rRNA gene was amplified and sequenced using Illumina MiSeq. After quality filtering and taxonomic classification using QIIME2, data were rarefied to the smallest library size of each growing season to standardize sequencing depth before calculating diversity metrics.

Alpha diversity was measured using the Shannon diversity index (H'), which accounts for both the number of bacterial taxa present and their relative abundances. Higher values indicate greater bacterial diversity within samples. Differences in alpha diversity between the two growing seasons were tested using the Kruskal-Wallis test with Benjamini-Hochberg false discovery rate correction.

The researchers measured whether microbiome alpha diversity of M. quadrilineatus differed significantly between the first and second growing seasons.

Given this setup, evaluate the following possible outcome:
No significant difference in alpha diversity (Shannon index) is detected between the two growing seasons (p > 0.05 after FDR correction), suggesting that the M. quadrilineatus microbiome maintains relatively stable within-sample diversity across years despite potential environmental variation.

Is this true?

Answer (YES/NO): YES